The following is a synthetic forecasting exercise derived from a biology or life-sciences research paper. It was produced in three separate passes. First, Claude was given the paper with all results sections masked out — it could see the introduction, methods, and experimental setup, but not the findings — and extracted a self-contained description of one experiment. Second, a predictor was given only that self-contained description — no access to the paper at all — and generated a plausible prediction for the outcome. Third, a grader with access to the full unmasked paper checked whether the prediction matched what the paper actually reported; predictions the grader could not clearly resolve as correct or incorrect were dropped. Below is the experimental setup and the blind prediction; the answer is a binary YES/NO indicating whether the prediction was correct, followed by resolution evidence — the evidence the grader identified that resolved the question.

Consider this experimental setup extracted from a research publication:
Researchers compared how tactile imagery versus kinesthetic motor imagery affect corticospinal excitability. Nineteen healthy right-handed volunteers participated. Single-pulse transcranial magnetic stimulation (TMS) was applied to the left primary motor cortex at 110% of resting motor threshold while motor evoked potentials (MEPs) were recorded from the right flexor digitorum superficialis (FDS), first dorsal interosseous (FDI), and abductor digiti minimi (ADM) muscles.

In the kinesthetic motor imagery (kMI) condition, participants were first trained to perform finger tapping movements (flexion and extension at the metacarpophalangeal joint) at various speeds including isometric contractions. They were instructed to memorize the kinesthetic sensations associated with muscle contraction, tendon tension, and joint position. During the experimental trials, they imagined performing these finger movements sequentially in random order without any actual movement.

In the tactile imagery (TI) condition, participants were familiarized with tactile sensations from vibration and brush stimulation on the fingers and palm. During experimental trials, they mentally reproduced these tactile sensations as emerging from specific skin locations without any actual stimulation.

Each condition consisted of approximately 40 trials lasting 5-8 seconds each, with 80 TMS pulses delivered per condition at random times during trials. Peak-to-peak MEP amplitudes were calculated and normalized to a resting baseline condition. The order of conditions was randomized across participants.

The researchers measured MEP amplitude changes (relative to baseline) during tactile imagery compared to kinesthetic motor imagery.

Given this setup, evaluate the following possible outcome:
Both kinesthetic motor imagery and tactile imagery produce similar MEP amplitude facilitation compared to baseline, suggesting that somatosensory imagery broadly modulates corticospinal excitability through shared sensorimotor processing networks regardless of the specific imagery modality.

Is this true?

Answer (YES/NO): NO